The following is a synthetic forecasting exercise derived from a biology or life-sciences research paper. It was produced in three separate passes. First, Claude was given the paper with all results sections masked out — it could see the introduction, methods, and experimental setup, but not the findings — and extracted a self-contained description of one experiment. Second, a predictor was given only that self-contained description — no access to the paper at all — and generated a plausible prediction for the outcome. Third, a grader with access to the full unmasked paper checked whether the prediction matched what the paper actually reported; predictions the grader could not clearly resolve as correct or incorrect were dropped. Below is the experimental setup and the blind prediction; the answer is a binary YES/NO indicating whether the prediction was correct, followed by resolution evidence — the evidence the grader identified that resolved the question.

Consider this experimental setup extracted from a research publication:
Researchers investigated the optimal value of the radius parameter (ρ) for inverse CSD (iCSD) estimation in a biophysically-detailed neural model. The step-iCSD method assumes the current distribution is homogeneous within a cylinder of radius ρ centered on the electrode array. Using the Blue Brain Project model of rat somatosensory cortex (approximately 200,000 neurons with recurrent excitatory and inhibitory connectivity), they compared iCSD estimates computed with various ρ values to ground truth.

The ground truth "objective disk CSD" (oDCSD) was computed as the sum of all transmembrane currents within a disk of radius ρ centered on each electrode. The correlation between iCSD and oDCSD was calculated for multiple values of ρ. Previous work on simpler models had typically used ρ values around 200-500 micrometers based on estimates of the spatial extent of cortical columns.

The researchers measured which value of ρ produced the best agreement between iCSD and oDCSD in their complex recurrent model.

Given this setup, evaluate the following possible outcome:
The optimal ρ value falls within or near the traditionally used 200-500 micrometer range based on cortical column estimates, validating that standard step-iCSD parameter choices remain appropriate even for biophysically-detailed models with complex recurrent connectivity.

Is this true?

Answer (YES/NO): NO